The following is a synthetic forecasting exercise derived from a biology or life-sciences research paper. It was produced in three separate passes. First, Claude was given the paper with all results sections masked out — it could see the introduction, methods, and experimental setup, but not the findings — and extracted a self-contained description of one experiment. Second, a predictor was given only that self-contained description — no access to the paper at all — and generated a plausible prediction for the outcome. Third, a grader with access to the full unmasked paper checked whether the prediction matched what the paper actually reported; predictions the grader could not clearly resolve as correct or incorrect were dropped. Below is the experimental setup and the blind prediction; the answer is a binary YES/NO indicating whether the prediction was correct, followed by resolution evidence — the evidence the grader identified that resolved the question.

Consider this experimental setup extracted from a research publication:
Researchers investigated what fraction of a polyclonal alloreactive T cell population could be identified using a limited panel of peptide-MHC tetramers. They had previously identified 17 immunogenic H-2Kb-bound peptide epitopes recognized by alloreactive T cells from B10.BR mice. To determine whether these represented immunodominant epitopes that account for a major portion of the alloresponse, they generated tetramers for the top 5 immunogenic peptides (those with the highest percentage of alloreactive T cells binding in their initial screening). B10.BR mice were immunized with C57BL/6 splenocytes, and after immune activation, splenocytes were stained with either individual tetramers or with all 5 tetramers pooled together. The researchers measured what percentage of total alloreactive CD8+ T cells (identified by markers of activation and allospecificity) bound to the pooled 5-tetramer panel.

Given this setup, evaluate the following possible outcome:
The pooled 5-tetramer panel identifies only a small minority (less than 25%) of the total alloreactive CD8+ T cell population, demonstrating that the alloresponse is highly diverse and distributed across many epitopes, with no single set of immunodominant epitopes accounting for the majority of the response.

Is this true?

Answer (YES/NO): NO